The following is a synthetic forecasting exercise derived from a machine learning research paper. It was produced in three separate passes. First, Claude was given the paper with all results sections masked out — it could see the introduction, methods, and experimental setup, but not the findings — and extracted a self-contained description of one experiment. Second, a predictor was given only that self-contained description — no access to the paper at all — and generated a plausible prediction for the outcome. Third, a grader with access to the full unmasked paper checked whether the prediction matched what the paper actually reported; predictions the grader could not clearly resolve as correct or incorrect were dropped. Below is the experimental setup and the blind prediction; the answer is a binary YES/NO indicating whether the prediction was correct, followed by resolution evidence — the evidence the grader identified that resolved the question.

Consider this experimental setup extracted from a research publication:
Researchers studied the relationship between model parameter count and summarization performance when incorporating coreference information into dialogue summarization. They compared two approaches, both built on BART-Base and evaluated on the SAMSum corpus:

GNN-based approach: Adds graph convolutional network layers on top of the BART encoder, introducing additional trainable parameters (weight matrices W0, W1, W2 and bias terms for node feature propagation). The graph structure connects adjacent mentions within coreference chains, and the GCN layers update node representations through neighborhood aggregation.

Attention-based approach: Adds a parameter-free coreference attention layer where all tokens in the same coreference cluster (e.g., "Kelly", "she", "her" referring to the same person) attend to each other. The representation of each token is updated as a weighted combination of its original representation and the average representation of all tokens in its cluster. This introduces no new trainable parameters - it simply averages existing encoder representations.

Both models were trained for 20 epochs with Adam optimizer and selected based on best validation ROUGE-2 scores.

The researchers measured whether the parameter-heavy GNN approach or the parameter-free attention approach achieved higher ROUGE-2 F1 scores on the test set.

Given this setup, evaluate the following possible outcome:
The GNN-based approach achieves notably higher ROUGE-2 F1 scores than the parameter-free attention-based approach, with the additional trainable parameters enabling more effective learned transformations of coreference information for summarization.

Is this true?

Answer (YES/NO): NO